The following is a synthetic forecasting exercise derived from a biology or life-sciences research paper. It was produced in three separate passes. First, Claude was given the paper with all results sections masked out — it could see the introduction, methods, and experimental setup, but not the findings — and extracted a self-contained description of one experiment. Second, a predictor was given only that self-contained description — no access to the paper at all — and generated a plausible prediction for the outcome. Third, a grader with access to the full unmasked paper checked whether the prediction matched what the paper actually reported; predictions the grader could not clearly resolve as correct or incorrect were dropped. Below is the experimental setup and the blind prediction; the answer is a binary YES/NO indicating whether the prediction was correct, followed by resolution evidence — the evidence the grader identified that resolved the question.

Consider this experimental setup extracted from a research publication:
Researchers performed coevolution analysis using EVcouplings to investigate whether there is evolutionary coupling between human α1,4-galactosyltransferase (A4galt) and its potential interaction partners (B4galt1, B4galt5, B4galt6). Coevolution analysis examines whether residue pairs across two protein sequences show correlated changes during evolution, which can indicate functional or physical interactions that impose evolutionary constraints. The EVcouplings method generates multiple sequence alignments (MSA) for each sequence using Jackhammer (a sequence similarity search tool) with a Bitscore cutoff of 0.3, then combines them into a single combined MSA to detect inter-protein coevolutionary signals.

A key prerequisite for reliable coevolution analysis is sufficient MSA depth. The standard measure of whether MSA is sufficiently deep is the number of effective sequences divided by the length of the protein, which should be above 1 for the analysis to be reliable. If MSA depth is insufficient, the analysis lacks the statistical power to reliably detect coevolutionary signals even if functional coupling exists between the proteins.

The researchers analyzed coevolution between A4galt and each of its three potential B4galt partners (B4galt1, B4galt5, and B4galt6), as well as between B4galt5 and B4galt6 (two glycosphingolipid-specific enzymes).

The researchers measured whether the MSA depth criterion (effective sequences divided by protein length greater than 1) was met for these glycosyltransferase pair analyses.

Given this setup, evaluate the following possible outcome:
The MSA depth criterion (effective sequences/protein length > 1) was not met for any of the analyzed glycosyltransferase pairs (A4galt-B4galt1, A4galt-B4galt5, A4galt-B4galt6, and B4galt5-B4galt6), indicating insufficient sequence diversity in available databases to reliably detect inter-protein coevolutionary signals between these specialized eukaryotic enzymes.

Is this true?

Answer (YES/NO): NO